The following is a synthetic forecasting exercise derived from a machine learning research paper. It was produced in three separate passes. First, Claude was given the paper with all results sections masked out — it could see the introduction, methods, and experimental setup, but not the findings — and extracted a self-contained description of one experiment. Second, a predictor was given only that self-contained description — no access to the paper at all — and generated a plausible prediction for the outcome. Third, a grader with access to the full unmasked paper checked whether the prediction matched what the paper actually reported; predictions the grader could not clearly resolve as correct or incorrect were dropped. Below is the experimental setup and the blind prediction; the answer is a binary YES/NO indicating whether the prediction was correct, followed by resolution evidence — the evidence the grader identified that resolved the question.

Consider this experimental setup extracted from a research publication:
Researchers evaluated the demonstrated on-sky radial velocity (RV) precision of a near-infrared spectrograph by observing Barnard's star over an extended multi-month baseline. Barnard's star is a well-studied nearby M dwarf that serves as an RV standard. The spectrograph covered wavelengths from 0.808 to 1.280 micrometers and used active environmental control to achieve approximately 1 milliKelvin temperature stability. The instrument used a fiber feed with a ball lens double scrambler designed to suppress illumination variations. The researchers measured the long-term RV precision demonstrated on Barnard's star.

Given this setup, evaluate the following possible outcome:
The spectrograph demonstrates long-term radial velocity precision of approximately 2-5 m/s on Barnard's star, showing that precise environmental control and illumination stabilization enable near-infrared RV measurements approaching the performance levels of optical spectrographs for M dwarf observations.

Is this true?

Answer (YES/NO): NO